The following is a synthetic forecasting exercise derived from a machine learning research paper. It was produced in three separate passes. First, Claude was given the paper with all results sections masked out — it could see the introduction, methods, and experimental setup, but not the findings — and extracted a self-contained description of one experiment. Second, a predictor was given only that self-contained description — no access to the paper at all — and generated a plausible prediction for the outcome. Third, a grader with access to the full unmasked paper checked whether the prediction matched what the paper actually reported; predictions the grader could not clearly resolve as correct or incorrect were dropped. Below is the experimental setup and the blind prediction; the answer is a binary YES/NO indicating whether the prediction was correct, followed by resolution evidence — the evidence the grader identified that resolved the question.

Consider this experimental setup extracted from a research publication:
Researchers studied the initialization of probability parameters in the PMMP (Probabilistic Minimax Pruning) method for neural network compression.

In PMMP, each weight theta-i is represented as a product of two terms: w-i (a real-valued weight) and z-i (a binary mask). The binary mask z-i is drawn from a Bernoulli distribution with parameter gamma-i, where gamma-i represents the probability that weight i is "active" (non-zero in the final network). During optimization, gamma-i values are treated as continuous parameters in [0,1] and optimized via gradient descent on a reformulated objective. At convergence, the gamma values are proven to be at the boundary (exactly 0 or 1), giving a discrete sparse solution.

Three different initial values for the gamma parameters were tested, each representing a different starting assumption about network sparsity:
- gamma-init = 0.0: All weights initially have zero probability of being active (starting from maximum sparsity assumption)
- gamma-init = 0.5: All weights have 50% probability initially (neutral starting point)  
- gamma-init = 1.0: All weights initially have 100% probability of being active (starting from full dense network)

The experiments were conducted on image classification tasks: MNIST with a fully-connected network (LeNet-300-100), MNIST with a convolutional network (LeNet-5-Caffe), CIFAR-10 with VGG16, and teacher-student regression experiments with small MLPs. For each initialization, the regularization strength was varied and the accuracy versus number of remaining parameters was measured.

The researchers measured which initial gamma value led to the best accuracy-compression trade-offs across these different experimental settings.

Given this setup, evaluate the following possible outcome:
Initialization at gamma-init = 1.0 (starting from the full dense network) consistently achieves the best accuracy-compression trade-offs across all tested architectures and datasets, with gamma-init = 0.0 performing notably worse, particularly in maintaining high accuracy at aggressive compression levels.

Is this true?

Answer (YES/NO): NO